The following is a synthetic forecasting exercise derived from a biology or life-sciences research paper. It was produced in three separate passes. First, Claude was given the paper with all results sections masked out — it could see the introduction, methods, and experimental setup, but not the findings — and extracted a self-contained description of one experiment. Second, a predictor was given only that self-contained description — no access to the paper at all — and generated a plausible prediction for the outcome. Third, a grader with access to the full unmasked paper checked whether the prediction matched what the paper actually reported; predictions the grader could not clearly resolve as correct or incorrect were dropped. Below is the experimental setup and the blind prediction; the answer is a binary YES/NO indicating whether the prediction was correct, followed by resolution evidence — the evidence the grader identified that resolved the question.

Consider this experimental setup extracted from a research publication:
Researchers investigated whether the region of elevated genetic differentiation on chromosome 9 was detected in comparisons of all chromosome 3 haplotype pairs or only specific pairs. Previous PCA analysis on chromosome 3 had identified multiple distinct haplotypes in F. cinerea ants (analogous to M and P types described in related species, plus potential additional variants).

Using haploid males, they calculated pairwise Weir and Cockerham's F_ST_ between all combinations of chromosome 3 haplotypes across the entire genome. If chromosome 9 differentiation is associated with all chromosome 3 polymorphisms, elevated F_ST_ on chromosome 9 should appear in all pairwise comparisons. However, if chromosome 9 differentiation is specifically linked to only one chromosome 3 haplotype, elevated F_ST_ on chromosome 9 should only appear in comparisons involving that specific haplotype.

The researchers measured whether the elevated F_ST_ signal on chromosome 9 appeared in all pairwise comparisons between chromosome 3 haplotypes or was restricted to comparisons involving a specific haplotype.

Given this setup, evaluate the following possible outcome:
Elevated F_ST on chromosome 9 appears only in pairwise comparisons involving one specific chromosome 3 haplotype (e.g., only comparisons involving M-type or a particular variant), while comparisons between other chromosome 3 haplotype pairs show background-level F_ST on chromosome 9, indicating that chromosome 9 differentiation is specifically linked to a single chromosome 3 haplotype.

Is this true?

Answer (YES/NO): YES